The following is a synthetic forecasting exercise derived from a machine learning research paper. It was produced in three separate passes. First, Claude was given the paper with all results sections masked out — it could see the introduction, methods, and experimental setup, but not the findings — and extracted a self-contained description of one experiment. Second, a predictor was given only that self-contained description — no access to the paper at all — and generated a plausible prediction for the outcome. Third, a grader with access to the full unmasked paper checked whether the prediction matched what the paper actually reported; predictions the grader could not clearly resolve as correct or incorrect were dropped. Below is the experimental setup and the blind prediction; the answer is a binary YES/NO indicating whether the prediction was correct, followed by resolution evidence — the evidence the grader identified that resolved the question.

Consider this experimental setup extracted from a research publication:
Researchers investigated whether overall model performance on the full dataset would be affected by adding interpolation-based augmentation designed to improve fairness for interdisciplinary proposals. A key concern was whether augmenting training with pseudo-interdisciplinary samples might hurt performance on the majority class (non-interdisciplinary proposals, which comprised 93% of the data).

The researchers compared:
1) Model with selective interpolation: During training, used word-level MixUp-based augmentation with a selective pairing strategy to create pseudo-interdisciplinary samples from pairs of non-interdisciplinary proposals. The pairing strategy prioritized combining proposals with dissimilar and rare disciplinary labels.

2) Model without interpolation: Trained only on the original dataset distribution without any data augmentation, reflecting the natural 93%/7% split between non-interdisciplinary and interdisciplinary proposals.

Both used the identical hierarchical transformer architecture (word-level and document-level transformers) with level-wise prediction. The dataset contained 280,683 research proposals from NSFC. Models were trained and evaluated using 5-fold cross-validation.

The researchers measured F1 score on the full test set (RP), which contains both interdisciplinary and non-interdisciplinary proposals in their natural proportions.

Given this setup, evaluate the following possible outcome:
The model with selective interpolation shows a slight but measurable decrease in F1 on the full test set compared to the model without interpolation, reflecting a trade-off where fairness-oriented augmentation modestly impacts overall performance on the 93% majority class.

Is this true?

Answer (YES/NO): NO